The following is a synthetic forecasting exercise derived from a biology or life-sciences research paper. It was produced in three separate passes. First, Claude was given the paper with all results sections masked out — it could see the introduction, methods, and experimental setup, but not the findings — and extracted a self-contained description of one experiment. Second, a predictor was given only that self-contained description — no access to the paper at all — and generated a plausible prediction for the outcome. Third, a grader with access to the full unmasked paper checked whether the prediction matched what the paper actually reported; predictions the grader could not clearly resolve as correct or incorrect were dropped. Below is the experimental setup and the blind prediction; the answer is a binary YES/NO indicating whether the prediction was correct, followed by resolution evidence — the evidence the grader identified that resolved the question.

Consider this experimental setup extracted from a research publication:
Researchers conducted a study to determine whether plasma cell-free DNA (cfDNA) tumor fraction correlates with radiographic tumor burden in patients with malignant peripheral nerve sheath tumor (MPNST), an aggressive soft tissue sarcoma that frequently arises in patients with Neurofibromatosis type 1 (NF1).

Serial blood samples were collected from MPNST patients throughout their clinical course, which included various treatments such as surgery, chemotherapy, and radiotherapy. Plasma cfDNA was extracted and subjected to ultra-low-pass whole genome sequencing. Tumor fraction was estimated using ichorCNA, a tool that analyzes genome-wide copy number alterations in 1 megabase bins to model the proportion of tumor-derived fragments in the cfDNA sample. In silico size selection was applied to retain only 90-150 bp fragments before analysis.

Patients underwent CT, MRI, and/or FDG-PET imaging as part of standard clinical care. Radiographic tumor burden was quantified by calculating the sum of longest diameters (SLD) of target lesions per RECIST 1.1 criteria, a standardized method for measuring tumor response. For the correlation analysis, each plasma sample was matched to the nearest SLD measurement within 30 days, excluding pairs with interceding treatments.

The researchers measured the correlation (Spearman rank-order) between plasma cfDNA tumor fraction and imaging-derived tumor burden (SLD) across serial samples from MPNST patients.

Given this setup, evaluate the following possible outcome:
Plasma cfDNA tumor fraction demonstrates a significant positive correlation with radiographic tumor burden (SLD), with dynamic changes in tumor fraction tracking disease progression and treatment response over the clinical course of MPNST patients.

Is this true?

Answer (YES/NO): YES